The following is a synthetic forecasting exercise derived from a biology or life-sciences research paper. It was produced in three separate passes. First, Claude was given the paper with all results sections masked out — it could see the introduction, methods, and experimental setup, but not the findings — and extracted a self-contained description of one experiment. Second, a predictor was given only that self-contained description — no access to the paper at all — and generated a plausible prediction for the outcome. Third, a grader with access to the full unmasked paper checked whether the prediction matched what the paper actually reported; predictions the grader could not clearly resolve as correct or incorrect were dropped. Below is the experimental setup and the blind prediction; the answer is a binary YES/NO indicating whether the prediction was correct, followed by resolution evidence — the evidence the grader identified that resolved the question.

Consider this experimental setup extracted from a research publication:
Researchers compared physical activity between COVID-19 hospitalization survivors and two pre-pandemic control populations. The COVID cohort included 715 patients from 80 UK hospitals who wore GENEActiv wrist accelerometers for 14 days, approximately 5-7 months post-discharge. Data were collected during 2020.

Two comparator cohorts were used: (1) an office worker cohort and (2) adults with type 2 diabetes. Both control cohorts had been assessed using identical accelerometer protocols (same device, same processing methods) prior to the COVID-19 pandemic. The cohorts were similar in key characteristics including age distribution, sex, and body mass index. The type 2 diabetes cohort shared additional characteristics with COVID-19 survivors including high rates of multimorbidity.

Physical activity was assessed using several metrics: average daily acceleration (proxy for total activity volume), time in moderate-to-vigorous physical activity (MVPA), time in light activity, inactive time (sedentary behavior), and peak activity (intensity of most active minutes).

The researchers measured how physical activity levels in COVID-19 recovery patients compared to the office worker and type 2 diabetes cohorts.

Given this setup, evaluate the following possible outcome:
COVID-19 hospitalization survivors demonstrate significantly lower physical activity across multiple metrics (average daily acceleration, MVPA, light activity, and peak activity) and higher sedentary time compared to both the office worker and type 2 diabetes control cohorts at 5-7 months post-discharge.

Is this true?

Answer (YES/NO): NO